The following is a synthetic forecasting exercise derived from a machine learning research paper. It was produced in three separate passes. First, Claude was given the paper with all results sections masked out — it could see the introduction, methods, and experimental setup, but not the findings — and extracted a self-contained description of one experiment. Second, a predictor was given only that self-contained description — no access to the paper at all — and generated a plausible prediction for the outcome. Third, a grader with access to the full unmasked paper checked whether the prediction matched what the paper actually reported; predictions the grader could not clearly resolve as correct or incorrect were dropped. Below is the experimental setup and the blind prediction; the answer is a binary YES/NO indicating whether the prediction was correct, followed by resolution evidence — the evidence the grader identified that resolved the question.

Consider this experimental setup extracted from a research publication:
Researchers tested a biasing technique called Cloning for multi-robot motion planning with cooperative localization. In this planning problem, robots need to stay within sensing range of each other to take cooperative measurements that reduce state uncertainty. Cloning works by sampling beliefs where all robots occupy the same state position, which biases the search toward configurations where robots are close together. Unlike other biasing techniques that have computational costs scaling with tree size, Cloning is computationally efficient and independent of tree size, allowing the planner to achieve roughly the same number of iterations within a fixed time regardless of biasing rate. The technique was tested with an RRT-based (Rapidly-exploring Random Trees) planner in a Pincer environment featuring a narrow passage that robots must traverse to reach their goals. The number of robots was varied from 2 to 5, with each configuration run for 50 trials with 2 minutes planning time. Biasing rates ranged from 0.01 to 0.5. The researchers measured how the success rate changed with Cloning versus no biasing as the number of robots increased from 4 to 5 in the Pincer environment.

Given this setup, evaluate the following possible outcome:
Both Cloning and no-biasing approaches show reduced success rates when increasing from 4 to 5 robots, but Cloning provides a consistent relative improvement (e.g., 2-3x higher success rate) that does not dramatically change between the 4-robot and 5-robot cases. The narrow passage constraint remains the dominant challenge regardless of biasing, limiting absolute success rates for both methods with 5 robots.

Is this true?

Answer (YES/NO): NO